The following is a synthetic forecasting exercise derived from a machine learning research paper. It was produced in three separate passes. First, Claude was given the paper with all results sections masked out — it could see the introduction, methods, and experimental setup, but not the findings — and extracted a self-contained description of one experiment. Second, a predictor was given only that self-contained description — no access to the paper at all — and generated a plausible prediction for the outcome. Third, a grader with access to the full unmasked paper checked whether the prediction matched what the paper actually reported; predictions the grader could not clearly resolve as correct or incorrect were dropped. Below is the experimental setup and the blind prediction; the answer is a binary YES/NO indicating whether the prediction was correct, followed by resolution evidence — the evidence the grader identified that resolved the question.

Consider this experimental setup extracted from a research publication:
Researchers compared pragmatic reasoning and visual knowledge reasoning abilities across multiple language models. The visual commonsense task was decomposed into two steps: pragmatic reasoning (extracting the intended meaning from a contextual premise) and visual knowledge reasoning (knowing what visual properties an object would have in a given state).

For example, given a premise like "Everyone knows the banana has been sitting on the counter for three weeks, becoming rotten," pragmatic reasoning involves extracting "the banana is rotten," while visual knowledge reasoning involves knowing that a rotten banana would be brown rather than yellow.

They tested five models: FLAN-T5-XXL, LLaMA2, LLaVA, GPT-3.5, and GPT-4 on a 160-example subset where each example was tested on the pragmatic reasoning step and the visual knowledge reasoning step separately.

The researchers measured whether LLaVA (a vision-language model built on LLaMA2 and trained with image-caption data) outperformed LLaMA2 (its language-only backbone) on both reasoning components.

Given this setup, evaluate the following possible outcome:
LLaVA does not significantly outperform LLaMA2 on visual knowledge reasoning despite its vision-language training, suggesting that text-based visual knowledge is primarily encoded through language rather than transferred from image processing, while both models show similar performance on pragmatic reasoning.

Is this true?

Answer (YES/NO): NO